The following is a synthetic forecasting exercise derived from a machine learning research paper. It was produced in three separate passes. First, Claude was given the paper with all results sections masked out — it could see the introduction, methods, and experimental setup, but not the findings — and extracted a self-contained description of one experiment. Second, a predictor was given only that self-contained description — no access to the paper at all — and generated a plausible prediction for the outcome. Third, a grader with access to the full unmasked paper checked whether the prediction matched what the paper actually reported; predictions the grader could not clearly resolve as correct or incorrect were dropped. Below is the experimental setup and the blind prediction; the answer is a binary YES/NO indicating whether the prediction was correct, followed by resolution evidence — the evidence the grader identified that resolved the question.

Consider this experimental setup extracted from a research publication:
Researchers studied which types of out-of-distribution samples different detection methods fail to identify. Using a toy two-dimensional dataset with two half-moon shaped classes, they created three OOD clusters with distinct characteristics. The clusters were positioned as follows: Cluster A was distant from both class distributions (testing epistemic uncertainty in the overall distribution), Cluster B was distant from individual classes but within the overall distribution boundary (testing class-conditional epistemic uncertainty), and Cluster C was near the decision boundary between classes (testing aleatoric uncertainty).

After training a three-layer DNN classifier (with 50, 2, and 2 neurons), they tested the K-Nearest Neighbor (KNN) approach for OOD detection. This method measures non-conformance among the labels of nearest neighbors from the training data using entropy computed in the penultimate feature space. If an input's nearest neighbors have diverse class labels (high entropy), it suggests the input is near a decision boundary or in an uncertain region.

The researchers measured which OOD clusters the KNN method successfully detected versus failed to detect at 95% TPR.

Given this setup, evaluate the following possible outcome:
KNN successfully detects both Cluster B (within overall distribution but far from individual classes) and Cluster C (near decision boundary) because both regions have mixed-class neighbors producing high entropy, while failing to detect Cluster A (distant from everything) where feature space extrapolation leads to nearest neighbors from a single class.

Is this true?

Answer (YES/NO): NO